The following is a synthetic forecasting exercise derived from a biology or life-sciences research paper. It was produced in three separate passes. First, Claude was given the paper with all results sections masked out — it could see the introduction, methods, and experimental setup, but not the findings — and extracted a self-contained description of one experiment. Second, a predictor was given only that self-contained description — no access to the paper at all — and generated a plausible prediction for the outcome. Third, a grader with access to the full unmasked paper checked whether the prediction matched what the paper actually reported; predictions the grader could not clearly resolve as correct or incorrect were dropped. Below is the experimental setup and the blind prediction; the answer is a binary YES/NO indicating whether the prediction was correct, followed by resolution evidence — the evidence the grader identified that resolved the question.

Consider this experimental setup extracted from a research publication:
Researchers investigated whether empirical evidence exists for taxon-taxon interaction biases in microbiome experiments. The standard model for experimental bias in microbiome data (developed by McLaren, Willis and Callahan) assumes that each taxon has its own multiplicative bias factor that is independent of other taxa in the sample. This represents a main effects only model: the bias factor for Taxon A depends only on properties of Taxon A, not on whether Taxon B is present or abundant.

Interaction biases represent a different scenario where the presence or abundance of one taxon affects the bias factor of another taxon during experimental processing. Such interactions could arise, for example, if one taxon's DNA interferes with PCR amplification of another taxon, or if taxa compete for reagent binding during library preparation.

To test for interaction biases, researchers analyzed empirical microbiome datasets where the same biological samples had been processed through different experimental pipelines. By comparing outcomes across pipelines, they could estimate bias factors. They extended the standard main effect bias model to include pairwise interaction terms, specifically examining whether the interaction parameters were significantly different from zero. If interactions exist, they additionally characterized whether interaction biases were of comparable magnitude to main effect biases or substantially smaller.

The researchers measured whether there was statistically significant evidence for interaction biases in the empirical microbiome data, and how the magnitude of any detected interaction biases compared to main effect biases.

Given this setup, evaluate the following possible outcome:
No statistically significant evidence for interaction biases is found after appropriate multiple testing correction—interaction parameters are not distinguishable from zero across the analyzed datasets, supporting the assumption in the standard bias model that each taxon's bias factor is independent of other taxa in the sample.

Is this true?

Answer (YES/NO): NO